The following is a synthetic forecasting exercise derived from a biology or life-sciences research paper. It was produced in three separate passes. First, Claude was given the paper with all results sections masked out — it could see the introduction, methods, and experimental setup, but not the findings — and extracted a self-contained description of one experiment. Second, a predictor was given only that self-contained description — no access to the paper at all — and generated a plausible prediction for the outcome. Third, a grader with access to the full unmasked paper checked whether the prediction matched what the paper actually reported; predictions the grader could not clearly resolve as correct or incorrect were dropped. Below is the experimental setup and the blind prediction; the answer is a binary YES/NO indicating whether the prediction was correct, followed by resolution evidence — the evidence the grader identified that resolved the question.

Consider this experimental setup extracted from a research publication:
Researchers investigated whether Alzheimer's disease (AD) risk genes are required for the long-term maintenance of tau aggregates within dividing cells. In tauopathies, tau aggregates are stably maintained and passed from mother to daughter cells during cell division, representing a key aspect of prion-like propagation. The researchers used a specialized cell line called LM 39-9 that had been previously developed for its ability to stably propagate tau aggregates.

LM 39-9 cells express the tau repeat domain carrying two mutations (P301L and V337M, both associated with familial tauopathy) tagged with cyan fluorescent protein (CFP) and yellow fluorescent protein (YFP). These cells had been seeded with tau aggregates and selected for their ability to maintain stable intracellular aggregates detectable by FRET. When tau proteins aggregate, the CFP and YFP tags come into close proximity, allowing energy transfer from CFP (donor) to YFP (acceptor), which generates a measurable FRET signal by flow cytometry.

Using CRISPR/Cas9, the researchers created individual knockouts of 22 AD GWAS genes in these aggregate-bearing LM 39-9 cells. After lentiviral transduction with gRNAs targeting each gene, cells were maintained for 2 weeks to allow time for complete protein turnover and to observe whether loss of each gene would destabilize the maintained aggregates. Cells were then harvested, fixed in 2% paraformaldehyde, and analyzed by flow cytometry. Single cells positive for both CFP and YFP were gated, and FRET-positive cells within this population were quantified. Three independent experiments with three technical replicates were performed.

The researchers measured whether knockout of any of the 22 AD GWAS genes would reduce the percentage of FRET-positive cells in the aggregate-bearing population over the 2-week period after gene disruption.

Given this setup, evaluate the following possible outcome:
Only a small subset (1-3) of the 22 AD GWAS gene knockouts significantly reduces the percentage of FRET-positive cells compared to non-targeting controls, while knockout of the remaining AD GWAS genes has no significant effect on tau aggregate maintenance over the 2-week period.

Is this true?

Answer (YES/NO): NO